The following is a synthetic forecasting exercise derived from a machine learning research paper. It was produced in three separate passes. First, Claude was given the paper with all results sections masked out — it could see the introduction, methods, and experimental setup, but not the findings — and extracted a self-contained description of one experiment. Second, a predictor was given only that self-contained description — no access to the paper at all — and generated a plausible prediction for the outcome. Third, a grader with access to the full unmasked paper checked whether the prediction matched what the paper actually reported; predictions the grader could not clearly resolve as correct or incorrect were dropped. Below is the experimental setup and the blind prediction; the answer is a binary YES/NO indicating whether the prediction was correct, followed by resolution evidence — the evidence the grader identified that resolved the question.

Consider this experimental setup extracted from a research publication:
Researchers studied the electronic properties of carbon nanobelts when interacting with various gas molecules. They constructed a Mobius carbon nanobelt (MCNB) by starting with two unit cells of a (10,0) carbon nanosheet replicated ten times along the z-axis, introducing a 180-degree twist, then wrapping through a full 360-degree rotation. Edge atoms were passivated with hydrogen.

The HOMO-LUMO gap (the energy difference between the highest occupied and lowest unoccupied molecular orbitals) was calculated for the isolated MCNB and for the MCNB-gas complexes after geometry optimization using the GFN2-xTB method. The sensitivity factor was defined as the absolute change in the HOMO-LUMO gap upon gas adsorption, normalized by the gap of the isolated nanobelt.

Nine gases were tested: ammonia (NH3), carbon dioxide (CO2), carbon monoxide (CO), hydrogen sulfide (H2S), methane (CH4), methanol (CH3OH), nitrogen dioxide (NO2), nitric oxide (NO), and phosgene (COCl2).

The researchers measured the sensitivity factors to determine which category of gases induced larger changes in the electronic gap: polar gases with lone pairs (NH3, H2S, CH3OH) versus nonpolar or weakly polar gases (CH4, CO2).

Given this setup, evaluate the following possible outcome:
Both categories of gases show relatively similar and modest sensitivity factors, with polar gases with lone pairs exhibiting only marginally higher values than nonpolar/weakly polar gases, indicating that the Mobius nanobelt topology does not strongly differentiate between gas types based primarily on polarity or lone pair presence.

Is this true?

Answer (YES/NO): NO